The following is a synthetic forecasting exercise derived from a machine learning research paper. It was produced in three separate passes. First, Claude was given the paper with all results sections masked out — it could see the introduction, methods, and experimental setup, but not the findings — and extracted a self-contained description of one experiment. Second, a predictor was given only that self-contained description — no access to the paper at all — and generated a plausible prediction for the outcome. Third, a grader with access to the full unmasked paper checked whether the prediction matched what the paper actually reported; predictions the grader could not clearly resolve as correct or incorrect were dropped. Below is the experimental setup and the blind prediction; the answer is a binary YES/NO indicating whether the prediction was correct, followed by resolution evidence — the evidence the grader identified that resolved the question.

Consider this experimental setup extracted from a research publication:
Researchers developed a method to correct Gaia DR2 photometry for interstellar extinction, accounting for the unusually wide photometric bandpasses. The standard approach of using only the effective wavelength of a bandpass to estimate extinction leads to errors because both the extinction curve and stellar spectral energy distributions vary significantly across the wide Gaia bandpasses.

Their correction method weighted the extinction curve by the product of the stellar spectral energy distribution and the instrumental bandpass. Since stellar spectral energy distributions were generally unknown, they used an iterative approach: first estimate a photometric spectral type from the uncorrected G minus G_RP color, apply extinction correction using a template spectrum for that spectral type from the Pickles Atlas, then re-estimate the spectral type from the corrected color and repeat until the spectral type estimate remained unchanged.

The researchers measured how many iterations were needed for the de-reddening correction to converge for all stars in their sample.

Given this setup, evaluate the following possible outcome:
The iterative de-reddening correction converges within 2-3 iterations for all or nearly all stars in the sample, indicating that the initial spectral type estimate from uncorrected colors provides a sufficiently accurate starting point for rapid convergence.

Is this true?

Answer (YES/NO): NO